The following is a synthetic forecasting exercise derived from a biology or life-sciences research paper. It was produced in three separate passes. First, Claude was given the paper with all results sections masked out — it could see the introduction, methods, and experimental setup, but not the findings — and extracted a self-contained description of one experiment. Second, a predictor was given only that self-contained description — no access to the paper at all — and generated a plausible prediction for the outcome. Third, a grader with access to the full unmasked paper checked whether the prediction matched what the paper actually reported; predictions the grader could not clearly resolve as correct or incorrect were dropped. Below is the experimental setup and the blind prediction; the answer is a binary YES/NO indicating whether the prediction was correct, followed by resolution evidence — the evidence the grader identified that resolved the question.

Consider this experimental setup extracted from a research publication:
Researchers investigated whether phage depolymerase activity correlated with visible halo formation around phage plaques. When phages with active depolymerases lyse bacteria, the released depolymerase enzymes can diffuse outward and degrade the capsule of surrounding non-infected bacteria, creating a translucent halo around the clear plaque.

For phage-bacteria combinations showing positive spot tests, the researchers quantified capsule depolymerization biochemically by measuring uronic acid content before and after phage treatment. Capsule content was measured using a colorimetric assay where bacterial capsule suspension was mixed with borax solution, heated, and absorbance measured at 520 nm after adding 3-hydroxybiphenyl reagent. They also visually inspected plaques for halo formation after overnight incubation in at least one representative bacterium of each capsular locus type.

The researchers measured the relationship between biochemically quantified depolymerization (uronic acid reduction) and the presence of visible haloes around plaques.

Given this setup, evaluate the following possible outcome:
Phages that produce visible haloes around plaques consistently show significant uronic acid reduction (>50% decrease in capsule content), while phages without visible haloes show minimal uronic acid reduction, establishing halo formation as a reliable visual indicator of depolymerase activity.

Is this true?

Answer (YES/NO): NO